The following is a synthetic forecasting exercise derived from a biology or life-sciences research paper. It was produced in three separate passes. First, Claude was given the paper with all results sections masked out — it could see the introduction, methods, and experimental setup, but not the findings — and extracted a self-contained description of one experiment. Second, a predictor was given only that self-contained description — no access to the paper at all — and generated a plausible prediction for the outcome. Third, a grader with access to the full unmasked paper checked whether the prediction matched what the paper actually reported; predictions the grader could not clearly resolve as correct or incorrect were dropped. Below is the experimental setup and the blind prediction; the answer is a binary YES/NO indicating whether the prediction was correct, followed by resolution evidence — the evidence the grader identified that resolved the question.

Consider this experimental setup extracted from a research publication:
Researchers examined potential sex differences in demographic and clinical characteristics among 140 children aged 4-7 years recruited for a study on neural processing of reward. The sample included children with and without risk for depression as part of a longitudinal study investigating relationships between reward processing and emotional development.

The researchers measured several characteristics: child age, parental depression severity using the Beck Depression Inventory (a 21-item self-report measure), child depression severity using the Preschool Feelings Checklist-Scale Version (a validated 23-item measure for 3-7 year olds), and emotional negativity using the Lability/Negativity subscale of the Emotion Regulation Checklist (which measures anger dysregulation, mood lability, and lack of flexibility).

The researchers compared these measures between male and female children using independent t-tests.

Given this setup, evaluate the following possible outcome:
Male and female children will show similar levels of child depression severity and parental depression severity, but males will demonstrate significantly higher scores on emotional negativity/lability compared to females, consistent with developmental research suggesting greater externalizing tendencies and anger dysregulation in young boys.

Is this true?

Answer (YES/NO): NO